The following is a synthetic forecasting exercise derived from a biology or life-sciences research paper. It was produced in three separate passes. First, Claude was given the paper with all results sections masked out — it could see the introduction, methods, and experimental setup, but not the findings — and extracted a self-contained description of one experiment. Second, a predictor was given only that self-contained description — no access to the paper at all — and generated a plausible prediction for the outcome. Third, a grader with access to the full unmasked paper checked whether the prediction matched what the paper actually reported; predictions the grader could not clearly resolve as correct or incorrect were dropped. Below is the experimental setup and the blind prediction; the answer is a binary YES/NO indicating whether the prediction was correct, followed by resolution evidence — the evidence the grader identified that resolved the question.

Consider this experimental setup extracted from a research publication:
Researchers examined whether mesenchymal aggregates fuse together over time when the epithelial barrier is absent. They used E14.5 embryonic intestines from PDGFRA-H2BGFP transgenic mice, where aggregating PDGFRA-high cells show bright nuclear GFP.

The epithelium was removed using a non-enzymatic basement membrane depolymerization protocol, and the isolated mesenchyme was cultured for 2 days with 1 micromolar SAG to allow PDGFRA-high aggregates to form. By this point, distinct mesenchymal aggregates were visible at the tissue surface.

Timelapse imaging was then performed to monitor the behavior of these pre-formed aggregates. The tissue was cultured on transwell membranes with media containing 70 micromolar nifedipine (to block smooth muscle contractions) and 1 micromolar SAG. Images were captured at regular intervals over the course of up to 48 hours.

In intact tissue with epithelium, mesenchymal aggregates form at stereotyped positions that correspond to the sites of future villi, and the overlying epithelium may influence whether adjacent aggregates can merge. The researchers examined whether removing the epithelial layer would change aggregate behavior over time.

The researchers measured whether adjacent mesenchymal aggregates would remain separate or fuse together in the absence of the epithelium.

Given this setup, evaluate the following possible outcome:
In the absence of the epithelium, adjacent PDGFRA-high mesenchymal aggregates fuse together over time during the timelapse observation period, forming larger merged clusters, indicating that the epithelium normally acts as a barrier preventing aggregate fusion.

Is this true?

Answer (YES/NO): YES